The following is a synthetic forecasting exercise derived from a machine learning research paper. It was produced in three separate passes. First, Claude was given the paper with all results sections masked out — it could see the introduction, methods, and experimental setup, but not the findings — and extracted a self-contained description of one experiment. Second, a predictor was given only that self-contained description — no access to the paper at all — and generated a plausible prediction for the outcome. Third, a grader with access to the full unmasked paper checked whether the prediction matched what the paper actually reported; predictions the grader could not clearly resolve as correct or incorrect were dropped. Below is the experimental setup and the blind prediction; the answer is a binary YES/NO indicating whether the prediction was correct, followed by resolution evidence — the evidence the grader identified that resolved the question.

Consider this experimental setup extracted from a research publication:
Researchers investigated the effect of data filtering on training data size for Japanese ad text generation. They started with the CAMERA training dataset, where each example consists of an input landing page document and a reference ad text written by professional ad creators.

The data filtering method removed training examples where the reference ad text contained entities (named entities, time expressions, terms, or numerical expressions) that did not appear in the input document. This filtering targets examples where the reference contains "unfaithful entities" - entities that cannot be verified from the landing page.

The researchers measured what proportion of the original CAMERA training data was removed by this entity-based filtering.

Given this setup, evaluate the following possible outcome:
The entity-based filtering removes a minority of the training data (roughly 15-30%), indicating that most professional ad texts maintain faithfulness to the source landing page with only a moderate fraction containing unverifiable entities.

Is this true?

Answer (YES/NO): NO